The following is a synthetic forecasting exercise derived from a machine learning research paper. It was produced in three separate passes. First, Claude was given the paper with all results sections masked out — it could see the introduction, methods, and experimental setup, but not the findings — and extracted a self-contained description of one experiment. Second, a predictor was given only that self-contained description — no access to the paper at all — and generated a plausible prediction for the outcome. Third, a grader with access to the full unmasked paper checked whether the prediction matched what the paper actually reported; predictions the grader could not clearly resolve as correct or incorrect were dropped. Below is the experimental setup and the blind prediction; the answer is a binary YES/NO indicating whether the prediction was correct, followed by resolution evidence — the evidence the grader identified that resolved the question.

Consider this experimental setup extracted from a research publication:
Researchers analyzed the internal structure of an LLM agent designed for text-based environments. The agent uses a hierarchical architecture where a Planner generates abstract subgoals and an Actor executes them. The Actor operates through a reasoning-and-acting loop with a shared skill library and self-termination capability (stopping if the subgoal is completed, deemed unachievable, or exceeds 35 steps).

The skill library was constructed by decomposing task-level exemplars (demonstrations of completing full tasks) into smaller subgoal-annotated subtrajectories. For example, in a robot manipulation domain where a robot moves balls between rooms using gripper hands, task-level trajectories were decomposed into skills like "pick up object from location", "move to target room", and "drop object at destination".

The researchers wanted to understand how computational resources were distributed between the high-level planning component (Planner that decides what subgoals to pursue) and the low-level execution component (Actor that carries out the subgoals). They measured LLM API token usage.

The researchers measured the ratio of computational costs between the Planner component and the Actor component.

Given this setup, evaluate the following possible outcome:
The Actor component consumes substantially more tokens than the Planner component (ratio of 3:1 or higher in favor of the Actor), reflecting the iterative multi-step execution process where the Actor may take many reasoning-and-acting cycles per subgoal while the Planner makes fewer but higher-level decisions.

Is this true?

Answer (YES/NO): YES